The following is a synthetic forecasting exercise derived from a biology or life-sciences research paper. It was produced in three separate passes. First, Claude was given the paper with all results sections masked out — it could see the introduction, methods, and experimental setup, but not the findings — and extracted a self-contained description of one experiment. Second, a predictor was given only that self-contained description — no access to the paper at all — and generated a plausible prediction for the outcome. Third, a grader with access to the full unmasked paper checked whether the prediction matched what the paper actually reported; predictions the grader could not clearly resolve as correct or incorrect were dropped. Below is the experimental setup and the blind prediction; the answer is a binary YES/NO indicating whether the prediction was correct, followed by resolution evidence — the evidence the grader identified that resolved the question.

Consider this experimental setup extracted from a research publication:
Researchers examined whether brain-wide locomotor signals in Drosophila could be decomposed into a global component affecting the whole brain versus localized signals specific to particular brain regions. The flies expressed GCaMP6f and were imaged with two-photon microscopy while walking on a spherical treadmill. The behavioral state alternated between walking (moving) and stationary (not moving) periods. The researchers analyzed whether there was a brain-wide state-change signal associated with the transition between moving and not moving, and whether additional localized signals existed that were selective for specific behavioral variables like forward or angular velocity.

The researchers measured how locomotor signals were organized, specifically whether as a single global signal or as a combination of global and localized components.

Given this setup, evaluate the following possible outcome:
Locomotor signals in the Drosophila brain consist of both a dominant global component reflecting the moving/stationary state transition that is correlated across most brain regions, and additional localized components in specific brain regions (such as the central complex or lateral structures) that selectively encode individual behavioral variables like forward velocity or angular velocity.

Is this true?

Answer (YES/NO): YES